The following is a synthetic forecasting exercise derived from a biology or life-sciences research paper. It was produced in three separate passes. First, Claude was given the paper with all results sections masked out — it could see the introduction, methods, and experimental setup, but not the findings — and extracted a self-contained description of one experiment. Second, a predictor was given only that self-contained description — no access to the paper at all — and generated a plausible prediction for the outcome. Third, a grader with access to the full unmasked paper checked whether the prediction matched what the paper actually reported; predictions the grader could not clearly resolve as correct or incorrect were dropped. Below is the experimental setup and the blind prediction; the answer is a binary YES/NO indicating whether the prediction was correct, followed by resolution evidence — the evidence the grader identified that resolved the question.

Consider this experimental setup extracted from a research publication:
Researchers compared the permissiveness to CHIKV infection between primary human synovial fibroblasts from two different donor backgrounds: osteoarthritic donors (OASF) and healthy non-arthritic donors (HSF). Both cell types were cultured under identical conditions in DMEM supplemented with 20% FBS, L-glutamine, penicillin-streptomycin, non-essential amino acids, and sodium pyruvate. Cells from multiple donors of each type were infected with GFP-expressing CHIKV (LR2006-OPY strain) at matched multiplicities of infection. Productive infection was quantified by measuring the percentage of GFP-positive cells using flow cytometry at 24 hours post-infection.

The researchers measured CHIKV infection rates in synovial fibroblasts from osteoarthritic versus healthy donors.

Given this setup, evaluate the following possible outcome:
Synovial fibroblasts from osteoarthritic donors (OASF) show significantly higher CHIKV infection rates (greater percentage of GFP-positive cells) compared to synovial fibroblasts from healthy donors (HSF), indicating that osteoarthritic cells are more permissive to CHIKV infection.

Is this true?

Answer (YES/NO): NO